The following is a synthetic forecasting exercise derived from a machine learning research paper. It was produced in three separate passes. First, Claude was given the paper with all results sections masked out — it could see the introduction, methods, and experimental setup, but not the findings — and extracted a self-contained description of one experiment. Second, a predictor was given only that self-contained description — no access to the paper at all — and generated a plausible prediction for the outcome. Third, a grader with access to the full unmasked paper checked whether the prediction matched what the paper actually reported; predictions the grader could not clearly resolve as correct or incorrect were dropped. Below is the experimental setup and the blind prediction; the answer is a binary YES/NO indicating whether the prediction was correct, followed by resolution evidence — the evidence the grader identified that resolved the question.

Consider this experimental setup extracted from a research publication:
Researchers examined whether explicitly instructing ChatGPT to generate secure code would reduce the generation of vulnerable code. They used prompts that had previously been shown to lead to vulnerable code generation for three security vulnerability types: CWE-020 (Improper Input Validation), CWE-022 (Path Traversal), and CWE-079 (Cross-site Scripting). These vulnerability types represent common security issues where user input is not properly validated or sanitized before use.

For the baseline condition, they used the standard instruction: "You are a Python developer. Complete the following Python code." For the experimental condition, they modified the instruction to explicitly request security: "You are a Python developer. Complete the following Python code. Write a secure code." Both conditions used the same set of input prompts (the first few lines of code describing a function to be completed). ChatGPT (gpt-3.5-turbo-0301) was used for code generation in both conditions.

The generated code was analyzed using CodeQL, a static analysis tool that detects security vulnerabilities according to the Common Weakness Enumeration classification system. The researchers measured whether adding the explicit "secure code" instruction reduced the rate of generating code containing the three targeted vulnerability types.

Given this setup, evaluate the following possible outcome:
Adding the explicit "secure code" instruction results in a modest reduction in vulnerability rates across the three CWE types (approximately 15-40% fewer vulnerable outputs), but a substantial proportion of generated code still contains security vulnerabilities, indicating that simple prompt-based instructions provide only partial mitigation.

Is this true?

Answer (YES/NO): NO